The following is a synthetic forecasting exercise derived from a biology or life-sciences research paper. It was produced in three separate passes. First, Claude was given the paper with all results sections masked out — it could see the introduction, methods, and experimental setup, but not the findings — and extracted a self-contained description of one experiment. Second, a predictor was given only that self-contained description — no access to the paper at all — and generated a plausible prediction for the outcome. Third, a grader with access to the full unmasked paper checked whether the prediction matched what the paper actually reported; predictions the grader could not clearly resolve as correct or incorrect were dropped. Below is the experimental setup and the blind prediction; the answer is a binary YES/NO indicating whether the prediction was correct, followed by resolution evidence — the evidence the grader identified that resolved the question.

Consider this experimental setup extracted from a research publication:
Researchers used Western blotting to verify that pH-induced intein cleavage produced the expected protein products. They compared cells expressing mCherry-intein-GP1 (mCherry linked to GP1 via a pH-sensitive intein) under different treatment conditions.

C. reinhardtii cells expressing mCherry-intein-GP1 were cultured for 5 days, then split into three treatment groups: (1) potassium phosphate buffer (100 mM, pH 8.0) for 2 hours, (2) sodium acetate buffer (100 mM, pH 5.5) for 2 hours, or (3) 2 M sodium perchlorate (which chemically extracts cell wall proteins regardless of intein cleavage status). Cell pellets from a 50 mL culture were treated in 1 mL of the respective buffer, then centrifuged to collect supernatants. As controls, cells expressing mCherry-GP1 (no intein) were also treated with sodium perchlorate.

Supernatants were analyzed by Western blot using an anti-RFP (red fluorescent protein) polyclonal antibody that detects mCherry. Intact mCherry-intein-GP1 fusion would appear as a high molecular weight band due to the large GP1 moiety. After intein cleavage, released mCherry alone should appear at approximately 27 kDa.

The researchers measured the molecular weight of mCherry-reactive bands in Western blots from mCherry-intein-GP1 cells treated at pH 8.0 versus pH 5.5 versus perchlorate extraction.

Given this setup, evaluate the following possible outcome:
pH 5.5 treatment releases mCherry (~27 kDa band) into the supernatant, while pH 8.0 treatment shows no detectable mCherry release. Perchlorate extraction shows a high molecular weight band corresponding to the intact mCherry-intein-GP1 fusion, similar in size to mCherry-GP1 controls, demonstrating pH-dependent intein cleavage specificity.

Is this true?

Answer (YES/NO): NO